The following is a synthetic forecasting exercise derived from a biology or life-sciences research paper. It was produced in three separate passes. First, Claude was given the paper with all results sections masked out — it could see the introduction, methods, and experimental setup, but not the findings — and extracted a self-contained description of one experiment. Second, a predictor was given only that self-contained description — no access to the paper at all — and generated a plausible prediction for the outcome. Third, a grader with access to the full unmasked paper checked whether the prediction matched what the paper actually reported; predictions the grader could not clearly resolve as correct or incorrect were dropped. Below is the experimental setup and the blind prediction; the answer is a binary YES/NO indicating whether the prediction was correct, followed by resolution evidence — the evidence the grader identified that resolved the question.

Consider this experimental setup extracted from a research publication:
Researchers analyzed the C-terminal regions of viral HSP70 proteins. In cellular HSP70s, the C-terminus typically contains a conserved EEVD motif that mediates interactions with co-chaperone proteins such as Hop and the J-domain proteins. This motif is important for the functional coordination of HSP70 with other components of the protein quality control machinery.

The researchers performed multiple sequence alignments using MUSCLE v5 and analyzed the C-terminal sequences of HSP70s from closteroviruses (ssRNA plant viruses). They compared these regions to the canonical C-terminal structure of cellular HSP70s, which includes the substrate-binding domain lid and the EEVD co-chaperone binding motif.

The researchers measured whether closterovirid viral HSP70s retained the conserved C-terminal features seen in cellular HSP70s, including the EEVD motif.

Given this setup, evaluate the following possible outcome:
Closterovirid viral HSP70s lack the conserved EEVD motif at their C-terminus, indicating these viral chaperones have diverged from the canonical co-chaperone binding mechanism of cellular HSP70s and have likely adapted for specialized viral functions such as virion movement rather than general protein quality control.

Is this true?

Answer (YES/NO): YES